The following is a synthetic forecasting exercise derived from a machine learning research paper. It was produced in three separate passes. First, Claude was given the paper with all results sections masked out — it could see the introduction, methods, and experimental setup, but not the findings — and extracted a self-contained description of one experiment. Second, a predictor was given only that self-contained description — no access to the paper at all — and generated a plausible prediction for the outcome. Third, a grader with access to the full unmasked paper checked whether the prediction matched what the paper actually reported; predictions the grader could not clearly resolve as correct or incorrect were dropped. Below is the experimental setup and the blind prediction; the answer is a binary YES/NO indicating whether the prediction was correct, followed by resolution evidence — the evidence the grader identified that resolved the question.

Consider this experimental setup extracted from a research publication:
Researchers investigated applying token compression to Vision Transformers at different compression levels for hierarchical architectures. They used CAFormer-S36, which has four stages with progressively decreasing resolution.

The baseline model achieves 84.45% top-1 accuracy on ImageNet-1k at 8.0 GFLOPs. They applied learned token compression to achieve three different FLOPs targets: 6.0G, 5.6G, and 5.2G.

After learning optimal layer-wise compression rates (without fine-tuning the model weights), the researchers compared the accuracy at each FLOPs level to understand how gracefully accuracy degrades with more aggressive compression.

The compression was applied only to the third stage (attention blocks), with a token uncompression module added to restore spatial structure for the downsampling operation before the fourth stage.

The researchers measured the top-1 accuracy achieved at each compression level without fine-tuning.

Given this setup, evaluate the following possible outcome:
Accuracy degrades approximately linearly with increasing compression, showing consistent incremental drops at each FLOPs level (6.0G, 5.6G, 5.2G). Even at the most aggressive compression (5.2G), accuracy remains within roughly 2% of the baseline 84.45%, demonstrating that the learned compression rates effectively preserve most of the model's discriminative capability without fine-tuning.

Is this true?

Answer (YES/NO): NO